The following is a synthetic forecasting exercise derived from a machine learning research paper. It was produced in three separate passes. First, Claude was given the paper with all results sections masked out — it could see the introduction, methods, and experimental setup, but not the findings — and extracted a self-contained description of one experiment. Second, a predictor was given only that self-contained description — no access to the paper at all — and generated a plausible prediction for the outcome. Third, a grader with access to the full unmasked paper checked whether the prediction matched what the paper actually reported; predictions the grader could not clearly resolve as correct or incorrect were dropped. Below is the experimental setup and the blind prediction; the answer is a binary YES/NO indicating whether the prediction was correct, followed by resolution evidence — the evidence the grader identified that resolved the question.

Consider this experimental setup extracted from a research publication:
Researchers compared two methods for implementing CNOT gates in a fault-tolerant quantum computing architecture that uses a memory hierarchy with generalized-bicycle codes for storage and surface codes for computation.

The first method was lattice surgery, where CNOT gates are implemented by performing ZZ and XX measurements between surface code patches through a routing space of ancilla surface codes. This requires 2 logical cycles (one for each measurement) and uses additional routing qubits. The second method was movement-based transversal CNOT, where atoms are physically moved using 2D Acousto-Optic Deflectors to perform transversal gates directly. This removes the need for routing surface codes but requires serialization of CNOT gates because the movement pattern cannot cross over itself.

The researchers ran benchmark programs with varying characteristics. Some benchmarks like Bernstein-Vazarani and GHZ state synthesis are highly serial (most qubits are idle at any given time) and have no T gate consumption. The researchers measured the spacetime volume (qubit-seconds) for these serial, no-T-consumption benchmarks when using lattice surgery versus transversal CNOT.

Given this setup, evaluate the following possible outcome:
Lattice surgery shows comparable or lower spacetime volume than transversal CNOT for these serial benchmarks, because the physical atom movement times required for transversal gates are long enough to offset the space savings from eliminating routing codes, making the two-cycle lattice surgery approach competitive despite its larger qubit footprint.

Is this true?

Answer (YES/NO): NO